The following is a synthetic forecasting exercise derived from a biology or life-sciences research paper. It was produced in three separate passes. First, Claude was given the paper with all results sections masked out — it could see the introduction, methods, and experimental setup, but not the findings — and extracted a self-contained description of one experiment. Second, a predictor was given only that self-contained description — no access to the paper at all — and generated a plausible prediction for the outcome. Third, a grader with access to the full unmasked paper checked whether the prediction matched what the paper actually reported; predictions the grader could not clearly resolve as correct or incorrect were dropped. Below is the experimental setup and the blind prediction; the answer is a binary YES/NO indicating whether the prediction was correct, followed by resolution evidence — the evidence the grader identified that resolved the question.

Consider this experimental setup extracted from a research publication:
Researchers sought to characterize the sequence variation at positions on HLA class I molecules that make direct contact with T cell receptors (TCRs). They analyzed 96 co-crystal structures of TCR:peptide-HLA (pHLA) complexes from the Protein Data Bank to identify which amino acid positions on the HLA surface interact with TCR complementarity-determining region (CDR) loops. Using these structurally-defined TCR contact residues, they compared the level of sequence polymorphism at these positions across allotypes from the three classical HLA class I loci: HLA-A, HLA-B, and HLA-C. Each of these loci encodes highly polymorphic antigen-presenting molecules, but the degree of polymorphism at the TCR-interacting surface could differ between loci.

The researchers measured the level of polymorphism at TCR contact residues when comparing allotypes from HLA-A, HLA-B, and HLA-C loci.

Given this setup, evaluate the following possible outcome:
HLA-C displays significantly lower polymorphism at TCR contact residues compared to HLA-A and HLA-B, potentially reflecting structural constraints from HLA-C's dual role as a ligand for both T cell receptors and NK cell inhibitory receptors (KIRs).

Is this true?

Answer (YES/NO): NO